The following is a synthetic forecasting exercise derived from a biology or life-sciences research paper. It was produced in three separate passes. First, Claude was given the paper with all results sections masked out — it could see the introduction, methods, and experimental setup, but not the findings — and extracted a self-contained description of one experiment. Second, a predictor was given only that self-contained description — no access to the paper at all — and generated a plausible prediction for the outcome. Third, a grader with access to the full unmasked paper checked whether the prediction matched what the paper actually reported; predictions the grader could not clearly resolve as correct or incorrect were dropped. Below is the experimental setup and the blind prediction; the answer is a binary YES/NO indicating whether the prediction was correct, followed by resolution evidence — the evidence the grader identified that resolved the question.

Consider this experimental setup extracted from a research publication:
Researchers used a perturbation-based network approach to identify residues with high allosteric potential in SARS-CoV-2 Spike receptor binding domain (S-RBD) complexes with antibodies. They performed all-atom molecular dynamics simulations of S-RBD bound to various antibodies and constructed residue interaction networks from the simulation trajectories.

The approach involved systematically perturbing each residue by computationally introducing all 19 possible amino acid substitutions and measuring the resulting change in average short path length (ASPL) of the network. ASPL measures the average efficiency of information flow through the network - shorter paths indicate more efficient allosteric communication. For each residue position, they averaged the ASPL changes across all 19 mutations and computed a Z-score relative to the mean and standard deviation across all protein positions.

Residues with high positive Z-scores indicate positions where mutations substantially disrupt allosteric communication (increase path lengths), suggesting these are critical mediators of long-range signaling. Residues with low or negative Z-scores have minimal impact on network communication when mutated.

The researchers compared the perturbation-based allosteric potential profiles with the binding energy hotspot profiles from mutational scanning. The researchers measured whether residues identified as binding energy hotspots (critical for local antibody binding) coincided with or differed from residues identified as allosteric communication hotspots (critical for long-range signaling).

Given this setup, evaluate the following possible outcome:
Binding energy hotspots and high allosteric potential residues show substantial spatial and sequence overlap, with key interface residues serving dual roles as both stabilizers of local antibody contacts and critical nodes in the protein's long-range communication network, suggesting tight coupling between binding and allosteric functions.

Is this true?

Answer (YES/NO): NO